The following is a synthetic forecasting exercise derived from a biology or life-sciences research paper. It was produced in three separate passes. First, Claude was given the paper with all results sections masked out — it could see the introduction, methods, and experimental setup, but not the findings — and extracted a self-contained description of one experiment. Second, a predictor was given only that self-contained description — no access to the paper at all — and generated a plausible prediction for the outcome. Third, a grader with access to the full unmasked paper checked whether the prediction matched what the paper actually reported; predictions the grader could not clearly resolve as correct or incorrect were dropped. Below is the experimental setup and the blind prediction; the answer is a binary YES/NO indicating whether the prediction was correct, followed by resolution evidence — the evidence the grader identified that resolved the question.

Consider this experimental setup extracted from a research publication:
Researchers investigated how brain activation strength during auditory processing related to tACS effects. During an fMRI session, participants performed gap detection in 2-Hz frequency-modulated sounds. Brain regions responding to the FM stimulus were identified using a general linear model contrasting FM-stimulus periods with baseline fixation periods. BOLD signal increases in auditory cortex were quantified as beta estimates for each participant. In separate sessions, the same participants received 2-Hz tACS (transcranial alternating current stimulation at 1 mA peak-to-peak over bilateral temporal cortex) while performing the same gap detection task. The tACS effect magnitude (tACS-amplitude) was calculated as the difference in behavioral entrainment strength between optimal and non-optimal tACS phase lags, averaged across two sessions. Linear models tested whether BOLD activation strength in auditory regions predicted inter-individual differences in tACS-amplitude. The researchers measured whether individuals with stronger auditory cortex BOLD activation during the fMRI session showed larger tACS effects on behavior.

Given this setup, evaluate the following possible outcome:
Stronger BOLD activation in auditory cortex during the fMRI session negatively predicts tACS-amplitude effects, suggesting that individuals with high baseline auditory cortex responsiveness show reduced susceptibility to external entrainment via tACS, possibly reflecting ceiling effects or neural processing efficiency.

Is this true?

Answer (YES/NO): NO